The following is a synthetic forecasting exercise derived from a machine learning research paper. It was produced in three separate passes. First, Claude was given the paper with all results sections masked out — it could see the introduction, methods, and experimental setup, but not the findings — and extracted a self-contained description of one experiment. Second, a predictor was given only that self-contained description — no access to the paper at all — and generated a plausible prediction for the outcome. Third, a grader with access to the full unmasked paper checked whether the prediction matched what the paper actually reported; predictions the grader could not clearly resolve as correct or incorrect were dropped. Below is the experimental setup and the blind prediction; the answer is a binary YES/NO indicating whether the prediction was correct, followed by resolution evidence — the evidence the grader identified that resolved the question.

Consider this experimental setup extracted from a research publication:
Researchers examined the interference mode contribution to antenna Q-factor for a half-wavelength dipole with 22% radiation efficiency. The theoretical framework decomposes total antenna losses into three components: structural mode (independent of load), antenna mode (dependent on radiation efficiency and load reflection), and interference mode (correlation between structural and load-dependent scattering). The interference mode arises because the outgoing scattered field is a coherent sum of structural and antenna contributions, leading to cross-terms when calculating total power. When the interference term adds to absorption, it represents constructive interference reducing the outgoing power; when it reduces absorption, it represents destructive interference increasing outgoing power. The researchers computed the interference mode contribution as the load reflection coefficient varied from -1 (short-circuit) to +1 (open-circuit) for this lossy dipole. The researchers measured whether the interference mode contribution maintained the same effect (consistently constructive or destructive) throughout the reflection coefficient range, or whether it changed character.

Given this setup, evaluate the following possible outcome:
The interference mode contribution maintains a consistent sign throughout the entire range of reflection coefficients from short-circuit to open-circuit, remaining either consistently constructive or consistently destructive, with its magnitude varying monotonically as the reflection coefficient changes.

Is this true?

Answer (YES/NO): NO